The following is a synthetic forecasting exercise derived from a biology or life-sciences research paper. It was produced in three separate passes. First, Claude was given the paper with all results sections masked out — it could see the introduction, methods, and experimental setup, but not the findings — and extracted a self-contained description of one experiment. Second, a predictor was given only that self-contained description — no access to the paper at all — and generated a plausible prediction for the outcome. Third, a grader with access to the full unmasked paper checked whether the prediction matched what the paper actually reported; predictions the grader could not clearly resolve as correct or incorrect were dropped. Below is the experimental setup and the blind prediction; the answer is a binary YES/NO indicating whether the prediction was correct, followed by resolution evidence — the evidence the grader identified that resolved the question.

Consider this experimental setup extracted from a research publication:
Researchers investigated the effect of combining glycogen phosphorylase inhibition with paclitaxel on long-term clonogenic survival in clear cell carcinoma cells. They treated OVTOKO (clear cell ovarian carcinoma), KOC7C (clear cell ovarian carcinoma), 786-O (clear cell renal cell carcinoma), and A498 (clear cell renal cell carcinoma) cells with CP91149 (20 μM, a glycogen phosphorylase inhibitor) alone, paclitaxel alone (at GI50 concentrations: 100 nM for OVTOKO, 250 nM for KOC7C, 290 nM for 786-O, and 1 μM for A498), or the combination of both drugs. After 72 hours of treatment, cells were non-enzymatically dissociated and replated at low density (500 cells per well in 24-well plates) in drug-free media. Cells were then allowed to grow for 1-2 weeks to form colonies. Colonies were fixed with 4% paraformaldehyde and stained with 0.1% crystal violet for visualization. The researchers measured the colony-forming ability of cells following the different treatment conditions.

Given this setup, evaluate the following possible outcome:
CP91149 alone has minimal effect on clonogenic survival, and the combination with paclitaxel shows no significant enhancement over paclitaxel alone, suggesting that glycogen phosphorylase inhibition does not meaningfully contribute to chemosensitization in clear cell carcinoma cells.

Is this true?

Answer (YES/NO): NO